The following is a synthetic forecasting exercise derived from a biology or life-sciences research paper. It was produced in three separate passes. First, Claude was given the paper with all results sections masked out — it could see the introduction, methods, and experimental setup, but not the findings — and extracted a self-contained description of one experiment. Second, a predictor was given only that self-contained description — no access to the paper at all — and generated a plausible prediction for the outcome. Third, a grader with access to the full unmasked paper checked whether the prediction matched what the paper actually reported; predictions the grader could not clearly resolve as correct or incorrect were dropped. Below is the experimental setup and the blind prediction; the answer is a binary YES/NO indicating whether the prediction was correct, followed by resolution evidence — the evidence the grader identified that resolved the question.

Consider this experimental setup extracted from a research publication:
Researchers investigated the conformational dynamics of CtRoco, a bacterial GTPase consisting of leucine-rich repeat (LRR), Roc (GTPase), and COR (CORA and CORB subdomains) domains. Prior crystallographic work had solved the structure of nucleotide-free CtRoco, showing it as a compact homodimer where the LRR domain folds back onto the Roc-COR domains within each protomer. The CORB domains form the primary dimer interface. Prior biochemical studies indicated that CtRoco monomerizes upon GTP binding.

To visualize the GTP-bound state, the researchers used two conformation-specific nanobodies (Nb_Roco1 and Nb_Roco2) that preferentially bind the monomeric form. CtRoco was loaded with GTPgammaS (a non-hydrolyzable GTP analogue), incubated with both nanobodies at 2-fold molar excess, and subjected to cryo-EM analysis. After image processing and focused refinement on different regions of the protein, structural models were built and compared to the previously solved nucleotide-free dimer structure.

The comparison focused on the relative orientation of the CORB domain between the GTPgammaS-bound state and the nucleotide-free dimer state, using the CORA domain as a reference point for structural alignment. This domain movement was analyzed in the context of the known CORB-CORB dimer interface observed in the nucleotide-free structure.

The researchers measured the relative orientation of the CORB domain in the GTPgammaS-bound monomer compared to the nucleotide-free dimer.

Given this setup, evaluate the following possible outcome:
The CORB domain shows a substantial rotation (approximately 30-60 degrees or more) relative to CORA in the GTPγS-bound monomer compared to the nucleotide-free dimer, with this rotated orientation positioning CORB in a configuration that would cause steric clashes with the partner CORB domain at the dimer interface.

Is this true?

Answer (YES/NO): NO